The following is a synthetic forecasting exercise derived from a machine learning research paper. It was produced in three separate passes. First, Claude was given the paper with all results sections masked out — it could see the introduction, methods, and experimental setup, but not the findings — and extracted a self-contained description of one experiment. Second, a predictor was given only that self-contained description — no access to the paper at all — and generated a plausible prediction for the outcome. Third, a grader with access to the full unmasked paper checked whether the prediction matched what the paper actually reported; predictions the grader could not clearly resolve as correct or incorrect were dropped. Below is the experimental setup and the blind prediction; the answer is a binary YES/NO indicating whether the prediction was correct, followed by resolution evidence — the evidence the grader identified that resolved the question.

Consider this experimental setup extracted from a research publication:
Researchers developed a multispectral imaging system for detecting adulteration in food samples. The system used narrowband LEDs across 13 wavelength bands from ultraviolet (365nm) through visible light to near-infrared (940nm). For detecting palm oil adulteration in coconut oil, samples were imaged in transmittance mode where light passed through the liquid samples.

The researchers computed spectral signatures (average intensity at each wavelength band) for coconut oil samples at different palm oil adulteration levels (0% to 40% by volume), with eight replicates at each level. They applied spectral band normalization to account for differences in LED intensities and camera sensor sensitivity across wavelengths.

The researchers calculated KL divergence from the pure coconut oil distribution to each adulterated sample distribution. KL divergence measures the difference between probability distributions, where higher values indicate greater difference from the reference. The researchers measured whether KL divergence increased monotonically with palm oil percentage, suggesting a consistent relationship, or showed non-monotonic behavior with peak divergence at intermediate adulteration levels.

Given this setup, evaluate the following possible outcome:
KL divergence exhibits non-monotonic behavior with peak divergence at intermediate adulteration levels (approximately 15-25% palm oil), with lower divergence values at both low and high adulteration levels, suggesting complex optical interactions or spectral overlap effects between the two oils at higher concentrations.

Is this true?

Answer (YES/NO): NO